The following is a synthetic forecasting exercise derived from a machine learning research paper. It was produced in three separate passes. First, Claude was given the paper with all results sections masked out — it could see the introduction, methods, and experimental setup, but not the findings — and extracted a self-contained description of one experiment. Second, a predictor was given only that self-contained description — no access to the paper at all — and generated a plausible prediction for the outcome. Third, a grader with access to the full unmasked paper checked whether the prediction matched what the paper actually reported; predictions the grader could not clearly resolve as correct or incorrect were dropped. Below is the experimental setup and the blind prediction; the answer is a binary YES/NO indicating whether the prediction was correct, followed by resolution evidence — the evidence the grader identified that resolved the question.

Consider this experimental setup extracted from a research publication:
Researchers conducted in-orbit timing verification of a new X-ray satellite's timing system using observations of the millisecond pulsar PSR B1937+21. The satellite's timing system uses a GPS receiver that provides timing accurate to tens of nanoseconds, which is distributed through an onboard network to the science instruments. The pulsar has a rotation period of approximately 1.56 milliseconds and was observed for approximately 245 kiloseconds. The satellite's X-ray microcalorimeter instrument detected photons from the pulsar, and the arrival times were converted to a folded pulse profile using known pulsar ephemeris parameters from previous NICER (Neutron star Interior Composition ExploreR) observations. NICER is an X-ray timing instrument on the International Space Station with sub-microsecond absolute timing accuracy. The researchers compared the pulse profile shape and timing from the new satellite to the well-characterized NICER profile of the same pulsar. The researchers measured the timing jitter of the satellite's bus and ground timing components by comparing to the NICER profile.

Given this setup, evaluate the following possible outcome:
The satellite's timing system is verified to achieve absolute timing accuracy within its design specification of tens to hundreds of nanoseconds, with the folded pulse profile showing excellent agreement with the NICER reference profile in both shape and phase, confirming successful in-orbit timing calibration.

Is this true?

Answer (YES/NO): NO